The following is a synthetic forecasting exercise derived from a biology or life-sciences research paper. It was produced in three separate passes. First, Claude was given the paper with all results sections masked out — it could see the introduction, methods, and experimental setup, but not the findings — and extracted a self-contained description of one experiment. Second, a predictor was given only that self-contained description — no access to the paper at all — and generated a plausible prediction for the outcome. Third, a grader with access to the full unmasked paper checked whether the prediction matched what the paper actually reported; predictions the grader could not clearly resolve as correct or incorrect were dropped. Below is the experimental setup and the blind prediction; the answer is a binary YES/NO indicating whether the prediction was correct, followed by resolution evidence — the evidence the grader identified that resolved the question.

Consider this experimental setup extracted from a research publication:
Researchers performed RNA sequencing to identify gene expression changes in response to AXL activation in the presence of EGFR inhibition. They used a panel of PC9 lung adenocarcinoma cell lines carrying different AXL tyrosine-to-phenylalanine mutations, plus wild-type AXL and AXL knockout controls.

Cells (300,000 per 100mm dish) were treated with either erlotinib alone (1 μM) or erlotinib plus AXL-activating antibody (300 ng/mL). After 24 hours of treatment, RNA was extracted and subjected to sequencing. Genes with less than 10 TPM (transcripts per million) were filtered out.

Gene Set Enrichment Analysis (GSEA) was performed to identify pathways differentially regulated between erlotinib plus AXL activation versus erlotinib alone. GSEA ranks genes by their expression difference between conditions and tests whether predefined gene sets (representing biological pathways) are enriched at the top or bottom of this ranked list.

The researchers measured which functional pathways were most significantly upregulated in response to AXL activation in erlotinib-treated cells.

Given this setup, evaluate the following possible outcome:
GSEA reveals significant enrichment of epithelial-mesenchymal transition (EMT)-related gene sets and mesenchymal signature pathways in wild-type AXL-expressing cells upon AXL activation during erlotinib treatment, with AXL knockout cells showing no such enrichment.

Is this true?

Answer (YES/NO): NO